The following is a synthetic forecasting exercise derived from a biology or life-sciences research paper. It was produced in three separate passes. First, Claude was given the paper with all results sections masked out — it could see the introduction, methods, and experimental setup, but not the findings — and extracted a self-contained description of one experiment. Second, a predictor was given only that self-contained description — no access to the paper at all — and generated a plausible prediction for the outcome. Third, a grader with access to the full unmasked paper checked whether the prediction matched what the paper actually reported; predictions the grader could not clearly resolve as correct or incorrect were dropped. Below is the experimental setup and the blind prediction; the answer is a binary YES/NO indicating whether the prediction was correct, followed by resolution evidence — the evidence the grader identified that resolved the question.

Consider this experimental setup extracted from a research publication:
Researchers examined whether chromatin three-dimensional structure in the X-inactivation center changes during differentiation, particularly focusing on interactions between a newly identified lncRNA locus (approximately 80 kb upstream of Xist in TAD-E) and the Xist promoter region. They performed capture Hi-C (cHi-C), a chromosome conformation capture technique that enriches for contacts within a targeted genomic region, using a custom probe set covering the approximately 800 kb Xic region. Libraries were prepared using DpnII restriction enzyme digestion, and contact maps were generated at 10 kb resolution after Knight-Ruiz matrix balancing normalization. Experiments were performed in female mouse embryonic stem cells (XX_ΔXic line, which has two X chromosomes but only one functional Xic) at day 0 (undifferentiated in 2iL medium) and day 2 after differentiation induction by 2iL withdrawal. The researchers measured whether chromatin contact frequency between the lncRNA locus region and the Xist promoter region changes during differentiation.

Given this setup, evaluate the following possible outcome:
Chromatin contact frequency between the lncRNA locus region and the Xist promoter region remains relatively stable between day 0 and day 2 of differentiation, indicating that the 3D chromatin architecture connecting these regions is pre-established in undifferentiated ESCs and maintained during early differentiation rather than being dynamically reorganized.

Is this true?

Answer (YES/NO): NO